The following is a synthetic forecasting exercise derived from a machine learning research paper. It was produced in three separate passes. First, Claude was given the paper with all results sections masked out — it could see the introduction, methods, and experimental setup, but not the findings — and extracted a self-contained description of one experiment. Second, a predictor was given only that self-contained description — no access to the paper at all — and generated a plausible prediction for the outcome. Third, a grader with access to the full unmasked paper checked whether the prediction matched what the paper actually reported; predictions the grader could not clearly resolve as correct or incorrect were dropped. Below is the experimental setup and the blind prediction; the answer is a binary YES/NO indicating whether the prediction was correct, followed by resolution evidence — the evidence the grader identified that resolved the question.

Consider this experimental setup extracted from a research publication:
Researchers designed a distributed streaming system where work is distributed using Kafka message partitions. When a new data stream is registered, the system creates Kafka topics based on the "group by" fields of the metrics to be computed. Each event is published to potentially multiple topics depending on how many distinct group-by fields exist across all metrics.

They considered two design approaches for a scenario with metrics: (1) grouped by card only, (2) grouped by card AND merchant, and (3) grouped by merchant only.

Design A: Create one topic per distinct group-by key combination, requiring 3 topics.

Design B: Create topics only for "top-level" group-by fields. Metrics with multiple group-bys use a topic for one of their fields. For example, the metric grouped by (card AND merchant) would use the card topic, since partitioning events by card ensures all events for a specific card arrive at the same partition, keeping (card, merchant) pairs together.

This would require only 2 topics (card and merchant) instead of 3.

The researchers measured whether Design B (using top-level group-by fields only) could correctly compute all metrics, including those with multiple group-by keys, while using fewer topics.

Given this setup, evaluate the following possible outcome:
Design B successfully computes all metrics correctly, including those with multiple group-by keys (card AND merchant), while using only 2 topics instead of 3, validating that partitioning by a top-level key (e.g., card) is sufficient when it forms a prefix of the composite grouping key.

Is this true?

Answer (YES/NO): YES